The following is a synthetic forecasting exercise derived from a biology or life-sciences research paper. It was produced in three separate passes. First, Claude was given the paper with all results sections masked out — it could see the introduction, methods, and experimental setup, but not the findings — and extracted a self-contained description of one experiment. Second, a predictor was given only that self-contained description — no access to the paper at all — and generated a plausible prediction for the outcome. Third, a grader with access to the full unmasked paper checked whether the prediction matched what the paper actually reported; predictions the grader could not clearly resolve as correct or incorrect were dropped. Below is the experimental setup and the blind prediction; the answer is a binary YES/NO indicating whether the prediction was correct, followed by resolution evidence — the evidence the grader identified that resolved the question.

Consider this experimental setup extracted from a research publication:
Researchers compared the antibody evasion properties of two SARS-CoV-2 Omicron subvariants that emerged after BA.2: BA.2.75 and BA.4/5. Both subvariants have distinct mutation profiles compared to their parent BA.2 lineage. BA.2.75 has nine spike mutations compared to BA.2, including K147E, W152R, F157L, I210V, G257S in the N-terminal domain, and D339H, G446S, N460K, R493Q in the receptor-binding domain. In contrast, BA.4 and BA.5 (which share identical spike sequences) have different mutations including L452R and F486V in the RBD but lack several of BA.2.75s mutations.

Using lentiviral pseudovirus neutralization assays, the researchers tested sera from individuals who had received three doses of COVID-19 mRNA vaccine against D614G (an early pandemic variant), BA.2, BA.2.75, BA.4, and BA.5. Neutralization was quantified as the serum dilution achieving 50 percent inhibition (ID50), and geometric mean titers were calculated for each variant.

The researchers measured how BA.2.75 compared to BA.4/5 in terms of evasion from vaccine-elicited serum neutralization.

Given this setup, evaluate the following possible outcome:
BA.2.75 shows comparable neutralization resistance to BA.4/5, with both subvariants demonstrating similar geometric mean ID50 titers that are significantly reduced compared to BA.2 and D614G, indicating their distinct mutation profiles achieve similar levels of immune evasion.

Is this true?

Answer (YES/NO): NO